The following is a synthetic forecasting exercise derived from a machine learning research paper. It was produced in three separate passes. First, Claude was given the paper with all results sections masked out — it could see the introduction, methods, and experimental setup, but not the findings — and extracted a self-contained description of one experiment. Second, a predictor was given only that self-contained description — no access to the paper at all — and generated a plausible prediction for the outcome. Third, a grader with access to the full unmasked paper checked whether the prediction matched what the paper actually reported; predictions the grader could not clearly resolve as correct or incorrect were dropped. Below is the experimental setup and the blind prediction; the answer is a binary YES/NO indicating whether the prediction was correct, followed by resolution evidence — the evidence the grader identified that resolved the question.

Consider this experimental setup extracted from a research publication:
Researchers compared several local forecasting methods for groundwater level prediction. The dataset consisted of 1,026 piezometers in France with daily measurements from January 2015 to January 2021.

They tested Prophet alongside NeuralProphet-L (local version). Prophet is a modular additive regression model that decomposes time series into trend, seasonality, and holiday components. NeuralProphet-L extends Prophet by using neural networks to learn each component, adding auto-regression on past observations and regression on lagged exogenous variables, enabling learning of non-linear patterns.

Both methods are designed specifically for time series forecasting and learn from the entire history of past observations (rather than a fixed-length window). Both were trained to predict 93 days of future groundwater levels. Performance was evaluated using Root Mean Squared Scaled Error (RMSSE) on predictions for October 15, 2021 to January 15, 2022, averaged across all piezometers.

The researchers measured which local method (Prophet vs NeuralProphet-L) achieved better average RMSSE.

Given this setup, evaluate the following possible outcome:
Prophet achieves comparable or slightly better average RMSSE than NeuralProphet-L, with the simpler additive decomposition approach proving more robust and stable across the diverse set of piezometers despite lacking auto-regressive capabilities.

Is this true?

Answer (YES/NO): NO